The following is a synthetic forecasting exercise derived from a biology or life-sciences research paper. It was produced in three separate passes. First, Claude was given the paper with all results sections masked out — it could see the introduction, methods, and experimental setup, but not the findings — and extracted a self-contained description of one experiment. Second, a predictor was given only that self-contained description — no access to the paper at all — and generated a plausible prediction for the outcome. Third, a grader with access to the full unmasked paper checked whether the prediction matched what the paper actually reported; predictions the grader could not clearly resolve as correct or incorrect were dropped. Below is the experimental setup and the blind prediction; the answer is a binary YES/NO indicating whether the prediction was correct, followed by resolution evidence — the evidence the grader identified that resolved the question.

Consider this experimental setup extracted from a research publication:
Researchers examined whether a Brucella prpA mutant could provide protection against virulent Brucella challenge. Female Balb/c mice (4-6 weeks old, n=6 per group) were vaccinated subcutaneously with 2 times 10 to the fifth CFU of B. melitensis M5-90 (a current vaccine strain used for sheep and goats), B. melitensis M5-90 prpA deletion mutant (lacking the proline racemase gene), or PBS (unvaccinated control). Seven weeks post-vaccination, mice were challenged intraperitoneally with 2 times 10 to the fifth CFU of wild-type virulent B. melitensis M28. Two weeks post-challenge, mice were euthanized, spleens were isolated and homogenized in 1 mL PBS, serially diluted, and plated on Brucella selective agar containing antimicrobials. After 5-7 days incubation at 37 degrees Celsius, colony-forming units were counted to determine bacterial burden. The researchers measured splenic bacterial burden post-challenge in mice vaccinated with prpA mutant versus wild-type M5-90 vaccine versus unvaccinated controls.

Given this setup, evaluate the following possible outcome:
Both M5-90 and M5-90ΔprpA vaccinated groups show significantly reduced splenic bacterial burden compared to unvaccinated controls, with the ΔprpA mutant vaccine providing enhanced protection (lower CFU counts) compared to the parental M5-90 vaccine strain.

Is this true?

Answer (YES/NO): YES